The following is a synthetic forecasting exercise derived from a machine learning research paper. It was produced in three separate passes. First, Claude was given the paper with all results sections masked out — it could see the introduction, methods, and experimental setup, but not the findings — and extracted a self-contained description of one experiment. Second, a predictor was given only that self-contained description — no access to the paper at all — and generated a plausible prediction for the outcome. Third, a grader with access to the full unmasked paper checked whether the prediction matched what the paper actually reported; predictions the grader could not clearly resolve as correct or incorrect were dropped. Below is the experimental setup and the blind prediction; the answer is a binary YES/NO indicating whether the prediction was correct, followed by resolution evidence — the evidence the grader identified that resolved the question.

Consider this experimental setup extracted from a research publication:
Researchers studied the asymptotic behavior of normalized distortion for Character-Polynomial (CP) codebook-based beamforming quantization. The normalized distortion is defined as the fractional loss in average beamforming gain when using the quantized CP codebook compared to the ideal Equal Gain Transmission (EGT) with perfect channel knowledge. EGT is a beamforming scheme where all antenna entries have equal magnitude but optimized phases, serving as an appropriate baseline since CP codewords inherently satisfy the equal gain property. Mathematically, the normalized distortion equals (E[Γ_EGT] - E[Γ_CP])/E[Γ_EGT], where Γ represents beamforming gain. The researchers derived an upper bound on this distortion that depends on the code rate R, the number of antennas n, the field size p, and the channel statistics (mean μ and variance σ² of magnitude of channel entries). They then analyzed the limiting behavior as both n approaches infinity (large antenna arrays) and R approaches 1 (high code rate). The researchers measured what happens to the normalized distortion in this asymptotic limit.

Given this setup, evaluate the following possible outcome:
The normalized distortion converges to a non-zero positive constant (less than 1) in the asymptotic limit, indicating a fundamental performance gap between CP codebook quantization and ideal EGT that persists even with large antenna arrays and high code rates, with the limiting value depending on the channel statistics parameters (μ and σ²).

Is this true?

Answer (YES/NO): NO